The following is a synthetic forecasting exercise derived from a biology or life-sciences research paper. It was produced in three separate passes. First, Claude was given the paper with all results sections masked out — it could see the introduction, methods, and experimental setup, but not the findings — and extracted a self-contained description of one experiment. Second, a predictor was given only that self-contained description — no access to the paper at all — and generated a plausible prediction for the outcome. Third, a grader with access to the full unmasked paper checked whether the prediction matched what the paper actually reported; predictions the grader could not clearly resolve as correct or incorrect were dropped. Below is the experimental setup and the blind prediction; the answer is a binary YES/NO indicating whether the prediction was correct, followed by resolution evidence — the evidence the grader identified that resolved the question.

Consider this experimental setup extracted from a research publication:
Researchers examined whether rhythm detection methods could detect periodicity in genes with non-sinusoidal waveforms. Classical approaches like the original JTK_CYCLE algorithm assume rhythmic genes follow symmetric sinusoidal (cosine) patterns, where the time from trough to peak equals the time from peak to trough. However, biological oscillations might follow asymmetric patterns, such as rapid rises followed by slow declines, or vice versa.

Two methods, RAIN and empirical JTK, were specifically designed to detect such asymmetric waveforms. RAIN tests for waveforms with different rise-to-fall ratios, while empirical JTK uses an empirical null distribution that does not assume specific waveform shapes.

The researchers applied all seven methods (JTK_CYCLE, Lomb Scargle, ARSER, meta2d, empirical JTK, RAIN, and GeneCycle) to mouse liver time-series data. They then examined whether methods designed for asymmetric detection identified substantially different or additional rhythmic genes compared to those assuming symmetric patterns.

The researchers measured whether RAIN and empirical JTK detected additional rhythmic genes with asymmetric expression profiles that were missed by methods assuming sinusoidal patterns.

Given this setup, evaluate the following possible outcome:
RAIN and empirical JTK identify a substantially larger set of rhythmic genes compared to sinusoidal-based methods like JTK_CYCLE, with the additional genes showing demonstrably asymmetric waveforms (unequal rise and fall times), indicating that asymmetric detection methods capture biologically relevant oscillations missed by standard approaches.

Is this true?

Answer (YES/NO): NO